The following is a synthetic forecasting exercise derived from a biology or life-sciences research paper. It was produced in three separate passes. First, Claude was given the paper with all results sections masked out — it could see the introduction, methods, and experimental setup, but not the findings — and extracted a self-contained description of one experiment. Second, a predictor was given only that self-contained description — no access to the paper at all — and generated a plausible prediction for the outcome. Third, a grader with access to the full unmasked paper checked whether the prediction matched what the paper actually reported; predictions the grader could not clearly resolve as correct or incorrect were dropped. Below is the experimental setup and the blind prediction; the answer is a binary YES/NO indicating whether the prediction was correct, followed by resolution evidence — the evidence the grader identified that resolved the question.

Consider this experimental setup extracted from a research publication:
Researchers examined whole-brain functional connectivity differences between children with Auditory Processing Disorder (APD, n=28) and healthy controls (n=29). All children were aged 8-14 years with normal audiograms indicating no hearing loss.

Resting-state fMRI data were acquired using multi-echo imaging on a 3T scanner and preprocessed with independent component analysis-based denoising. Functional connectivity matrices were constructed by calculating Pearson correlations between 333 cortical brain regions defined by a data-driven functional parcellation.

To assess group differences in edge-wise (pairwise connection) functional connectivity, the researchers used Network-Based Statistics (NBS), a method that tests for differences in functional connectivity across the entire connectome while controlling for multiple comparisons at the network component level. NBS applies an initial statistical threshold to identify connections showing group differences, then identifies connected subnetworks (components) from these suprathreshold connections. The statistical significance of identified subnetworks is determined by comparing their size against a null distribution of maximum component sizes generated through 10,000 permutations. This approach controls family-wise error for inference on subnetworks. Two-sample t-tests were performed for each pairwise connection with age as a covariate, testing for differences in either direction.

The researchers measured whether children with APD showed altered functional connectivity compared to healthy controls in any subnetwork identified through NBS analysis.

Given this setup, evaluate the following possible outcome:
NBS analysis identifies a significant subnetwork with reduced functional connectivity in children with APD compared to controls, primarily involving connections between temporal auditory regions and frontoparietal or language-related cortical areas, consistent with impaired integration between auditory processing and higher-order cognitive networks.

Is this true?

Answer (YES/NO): NO